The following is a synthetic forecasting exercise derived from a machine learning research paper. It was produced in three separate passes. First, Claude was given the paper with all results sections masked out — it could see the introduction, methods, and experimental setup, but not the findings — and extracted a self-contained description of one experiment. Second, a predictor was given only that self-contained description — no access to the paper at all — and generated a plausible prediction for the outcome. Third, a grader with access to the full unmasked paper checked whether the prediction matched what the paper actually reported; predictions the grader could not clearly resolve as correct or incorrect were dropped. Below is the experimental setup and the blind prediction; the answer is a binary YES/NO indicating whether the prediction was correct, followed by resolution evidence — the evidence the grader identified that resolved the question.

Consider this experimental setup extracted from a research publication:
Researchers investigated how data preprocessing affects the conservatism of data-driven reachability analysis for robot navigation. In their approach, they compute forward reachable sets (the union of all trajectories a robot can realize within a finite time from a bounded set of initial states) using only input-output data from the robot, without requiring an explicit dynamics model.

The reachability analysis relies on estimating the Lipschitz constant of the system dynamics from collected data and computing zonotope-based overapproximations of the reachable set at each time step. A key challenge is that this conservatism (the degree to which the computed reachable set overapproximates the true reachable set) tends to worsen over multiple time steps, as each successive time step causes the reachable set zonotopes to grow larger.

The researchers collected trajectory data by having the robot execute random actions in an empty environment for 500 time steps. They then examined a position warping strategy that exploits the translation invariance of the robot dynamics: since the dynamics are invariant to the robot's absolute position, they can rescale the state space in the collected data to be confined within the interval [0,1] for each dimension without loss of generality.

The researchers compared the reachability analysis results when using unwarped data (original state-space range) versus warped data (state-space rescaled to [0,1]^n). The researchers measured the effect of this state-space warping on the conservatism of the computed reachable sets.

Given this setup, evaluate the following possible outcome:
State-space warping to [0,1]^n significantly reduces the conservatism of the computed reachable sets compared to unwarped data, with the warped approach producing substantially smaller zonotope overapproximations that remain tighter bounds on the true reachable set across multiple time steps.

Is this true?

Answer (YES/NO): YES